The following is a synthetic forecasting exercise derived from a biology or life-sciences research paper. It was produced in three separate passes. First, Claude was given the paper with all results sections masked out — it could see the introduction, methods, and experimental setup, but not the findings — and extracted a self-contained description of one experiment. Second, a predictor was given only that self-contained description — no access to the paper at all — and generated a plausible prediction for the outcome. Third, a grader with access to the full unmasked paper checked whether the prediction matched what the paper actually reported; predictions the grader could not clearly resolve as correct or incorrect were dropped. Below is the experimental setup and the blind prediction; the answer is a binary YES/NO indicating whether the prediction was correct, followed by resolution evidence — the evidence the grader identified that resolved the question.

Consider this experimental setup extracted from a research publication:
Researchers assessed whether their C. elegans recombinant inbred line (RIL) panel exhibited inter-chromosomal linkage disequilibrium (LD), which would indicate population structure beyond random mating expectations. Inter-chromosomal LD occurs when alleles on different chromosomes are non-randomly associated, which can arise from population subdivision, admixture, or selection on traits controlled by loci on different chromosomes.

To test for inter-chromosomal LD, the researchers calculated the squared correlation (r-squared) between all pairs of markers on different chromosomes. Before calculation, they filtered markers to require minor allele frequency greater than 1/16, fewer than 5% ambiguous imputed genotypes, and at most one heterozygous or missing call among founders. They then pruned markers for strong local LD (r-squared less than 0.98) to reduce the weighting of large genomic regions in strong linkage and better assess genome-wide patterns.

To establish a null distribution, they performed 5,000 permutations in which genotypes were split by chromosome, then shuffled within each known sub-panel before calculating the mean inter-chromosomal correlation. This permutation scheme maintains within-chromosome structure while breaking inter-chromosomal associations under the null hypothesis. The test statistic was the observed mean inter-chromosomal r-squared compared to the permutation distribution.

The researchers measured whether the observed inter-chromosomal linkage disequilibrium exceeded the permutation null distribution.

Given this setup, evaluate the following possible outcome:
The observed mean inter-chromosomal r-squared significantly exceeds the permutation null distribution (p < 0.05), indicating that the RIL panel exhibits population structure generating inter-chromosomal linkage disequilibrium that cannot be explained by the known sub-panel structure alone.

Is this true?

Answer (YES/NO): YES